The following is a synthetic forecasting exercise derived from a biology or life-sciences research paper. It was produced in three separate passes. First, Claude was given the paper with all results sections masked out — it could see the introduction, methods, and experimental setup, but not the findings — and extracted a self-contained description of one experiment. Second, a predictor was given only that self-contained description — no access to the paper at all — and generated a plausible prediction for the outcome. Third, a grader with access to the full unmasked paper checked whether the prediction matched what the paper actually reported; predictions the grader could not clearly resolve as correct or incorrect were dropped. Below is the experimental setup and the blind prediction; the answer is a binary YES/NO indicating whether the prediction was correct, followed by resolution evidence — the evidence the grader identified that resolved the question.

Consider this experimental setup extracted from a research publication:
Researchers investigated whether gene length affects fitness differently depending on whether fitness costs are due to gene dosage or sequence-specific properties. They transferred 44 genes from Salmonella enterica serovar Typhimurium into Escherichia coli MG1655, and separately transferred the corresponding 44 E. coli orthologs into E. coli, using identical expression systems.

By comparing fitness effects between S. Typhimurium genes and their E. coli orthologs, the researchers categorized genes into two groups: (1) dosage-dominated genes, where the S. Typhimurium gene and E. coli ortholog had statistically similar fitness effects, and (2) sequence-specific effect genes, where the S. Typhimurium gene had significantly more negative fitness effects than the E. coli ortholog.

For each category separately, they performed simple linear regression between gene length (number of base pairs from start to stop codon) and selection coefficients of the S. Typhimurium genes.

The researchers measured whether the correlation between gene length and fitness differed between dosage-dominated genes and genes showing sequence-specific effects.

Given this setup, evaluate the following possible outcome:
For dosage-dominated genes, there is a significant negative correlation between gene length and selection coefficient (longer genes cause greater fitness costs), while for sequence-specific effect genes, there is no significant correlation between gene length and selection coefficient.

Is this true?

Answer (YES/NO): YES